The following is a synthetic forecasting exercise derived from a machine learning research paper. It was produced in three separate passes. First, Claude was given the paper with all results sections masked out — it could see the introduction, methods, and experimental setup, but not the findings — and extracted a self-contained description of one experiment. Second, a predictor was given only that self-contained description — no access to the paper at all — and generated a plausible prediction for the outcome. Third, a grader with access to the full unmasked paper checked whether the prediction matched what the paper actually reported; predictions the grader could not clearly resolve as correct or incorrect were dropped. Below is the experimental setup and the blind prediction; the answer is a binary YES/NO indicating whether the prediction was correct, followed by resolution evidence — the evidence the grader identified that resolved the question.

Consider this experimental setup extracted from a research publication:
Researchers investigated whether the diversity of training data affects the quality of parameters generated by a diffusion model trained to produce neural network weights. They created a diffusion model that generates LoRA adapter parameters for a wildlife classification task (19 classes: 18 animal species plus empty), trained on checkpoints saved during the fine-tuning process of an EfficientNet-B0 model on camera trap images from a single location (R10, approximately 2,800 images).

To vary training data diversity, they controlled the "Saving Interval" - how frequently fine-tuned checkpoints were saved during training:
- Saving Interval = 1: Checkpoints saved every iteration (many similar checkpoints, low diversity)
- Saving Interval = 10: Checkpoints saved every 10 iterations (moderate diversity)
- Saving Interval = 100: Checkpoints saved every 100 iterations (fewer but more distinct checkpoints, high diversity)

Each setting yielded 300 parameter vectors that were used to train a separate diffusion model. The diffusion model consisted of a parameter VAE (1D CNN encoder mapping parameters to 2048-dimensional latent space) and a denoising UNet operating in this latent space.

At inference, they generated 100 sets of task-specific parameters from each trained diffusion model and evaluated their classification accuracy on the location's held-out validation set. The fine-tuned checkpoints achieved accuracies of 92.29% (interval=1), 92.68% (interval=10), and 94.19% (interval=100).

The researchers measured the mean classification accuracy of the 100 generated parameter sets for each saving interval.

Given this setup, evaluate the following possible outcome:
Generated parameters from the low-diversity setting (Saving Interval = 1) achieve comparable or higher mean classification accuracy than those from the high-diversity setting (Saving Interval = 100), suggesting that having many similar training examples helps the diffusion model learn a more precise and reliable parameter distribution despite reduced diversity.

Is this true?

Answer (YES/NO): NO